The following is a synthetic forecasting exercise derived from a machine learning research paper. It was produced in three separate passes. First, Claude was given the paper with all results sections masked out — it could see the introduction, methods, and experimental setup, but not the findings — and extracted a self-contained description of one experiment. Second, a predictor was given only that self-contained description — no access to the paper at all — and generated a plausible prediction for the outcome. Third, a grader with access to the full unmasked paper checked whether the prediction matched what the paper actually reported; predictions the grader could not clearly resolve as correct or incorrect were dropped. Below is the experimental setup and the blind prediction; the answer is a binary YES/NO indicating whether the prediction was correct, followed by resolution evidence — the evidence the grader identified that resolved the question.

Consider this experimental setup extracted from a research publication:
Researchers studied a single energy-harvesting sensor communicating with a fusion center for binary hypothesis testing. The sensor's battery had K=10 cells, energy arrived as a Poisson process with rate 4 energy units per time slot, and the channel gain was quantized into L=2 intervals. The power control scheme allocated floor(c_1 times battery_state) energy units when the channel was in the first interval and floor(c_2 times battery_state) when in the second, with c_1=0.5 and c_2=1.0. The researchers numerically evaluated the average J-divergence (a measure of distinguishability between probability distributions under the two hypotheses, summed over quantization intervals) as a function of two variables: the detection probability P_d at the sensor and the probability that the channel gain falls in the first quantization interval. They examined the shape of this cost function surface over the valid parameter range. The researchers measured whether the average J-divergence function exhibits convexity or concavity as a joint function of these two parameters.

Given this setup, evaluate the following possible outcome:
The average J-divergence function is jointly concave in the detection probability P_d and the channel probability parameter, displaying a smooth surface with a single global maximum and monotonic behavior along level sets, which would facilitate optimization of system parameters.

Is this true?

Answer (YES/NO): NO